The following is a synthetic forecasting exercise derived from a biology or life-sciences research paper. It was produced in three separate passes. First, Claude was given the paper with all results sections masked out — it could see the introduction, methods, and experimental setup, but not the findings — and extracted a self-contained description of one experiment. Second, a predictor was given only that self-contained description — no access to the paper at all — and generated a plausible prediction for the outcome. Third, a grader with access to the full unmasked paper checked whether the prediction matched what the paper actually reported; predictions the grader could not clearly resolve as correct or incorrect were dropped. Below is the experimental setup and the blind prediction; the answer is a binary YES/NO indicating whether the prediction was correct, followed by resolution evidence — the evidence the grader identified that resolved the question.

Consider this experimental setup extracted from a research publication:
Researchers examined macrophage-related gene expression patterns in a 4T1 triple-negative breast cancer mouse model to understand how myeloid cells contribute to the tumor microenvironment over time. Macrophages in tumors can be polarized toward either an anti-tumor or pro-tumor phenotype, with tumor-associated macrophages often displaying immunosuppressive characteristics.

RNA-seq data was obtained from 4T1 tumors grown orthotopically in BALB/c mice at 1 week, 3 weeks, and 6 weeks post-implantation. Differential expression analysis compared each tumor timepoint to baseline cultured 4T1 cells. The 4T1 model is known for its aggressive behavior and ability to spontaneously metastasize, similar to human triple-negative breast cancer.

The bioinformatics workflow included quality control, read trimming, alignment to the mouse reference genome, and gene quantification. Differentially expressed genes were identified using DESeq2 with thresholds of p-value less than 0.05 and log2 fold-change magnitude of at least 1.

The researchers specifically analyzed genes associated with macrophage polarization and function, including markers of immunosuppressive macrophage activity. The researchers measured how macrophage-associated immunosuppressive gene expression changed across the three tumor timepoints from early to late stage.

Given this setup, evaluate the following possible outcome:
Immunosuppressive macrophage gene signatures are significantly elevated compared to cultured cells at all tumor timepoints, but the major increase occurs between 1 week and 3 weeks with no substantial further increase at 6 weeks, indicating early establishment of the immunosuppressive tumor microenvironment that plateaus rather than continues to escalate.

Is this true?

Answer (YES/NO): NO